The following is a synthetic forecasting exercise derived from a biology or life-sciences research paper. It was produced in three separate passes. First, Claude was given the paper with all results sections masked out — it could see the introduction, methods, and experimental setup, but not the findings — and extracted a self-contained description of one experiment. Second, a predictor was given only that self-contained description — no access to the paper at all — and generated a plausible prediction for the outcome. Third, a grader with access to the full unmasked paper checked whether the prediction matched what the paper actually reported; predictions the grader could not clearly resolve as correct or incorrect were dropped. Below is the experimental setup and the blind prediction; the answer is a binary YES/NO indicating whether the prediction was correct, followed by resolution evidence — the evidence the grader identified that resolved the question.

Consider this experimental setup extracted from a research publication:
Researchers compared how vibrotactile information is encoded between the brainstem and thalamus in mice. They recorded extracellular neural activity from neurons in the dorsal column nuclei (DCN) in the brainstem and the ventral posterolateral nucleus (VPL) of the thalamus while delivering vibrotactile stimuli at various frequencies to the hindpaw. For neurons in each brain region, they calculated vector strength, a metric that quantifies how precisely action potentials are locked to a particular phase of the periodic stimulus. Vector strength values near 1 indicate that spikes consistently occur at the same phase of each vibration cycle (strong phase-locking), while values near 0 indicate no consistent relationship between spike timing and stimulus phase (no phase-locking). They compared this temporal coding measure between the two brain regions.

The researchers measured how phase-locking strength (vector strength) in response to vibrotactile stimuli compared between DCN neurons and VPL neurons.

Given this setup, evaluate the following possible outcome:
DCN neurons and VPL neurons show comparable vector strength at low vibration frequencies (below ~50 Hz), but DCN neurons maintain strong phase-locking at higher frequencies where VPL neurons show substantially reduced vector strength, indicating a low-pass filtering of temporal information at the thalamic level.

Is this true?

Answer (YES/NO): NO